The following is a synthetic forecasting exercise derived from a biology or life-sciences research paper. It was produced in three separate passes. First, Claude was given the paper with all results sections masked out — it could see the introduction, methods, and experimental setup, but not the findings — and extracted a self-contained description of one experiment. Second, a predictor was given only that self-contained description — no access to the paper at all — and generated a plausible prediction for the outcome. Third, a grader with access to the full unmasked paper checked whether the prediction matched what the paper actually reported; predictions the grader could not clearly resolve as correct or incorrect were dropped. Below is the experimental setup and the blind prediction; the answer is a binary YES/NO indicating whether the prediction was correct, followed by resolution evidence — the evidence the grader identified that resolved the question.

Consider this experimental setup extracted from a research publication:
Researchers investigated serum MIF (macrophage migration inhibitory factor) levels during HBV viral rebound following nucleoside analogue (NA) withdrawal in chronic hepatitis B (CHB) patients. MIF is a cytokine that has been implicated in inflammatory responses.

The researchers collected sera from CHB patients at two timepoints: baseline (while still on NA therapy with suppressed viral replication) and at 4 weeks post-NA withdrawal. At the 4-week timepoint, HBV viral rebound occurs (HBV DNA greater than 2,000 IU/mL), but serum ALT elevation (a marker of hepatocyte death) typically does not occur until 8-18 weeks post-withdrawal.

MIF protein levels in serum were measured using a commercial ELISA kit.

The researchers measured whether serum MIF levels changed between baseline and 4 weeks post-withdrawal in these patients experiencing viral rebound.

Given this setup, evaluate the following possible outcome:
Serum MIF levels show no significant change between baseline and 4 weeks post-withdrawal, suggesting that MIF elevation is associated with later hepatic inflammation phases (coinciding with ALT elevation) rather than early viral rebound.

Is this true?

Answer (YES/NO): YES